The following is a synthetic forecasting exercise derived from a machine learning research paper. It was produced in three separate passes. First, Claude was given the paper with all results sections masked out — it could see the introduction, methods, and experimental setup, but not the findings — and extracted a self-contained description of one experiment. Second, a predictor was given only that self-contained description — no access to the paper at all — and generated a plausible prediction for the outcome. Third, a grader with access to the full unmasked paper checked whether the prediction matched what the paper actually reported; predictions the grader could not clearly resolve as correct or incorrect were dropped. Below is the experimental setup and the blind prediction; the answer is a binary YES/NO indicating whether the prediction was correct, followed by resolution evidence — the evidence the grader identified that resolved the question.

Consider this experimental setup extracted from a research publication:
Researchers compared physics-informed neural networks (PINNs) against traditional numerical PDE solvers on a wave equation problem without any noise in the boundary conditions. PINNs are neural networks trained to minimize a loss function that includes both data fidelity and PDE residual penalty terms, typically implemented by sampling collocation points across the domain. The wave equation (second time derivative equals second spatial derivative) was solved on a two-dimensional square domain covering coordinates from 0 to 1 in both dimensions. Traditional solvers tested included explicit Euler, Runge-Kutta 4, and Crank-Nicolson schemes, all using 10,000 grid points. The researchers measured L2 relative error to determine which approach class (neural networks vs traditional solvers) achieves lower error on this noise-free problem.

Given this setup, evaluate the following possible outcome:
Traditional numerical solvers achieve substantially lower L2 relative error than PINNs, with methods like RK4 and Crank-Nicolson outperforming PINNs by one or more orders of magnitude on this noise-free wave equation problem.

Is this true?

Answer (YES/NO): YES